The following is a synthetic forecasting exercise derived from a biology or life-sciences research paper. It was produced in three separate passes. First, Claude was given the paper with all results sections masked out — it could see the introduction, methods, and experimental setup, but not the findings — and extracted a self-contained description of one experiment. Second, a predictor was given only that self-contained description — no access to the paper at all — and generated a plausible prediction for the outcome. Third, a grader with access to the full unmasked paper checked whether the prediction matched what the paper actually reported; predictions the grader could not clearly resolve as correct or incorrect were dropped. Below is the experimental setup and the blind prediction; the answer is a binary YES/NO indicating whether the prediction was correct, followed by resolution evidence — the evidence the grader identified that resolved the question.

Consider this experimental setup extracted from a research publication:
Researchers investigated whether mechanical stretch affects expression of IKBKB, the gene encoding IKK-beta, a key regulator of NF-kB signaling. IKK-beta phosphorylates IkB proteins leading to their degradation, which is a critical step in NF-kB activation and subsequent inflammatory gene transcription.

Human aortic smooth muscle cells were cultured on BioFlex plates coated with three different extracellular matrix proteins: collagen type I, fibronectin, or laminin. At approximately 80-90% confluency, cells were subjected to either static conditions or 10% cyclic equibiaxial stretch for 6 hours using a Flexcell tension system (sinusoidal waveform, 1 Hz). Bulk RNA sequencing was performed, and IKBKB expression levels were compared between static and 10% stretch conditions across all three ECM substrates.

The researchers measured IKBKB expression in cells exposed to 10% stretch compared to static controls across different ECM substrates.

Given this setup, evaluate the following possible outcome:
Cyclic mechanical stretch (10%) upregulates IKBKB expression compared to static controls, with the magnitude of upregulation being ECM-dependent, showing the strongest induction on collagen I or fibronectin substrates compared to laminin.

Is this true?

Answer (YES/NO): NO